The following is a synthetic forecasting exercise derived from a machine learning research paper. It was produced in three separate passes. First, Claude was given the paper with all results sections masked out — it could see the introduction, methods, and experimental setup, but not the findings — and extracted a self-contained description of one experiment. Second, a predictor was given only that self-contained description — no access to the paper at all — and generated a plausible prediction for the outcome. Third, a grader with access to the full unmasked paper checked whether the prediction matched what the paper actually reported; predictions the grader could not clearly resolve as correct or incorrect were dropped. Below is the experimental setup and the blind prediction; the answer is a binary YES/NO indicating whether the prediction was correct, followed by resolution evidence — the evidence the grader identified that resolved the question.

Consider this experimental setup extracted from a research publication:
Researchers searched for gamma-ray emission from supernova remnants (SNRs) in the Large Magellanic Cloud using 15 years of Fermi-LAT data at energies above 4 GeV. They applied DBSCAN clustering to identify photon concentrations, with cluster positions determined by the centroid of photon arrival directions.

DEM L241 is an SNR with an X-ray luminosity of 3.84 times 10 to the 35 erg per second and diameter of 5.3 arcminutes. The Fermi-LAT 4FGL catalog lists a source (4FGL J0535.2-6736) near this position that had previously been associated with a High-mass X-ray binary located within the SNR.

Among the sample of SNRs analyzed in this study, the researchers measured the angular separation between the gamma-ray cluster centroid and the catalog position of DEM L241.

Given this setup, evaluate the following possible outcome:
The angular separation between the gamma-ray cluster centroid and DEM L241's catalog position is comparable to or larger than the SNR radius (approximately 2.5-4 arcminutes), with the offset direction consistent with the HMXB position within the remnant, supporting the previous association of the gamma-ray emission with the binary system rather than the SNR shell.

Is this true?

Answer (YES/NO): NO